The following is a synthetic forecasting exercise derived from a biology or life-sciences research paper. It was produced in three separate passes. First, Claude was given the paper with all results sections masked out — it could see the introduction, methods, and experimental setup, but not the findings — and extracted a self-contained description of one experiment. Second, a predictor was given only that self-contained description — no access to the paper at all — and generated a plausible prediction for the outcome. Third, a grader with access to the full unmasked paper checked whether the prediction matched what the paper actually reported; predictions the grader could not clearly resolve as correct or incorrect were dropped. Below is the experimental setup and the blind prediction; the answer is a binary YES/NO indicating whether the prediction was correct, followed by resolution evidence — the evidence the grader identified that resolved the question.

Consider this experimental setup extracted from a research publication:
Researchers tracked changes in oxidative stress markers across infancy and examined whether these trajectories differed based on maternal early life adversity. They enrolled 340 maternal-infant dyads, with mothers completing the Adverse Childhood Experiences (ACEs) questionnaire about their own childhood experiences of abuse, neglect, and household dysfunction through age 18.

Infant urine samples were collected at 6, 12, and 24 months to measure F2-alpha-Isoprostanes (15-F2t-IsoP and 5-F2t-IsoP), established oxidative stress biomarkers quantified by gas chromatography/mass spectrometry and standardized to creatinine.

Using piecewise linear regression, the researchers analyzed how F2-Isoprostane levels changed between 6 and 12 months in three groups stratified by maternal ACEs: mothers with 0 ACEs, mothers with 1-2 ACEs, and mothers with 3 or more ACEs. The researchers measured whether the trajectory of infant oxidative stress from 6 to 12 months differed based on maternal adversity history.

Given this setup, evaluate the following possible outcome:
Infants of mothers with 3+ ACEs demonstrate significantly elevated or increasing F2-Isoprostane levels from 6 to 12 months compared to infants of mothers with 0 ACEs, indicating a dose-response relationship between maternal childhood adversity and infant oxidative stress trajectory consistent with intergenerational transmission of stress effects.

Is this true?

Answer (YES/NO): YES